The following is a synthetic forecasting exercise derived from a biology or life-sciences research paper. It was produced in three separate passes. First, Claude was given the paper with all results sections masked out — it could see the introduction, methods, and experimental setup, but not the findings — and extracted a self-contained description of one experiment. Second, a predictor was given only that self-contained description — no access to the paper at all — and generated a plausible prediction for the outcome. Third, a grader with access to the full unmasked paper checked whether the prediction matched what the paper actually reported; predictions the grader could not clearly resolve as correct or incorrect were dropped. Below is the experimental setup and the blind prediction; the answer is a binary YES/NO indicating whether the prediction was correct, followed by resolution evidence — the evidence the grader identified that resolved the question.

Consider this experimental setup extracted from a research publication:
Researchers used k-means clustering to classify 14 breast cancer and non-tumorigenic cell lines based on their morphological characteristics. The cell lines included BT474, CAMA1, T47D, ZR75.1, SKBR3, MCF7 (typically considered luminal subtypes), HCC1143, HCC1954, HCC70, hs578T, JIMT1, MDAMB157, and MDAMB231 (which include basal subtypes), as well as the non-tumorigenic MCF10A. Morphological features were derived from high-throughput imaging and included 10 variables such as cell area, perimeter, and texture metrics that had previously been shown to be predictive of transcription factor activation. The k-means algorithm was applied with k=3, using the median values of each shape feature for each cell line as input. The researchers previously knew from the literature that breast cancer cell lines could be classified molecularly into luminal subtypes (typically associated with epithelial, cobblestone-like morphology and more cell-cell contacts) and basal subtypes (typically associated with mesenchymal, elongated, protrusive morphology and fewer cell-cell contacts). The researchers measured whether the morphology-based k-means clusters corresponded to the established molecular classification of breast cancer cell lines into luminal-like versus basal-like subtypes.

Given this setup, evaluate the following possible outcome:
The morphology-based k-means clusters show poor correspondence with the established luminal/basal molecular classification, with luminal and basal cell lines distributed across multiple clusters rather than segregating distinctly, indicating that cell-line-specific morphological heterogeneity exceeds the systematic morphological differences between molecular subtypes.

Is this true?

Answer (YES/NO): NO